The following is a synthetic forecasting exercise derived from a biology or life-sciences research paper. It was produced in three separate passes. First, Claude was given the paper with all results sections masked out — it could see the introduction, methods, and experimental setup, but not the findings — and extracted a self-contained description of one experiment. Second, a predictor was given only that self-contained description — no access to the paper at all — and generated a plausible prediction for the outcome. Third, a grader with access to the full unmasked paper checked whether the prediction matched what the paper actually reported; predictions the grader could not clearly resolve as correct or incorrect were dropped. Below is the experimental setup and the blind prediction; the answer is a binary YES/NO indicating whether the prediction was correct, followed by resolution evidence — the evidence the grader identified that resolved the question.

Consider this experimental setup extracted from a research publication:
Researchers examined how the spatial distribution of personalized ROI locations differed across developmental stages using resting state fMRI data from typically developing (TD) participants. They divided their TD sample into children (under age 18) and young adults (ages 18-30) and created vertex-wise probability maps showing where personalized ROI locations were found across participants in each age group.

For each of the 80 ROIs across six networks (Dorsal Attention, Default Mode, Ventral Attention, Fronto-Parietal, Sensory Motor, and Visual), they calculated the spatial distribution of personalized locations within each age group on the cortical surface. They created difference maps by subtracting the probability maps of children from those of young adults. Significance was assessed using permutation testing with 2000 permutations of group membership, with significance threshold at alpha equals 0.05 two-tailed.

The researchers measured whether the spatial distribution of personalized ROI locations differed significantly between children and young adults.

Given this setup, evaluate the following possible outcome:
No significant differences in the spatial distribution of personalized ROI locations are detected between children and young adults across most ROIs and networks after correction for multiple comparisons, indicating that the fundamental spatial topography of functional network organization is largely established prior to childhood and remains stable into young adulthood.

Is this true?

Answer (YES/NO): NO